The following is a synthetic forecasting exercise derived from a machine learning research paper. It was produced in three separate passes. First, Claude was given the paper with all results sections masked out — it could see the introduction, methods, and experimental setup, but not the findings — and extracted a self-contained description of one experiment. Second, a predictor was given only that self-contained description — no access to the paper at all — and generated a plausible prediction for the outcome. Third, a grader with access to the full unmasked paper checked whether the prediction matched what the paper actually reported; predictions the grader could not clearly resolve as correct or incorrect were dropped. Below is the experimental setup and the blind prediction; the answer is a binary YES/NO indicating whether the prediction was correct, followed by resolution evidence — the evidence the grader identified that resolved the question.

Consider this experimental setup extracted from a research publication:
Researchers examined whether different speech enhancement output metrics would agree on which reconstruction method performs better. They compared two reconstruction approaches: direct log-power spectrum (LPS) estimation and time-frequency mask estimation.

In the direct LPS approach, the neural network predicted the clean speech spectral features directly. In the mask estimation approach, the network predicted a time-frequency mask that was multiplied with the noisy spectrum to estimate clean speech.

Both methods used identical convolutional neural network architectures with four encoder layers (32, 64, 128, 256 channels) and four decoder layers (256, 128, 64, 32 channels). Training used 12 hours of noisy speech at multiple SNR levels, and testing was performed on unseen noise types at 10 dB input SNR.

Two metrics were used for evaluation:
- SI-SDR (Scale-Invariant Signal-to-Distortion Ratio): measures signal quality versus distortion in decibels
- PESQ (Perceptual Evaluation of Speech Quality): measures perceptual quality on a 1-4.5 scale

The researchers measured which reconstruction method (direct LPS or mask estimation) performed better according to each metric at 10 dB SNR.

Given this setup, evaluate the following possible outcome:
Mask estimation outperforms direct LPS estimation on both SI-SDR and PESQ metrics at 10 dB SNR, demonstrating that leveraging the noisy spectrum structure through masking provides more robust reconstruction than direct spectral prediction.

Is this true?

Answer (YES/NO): YES